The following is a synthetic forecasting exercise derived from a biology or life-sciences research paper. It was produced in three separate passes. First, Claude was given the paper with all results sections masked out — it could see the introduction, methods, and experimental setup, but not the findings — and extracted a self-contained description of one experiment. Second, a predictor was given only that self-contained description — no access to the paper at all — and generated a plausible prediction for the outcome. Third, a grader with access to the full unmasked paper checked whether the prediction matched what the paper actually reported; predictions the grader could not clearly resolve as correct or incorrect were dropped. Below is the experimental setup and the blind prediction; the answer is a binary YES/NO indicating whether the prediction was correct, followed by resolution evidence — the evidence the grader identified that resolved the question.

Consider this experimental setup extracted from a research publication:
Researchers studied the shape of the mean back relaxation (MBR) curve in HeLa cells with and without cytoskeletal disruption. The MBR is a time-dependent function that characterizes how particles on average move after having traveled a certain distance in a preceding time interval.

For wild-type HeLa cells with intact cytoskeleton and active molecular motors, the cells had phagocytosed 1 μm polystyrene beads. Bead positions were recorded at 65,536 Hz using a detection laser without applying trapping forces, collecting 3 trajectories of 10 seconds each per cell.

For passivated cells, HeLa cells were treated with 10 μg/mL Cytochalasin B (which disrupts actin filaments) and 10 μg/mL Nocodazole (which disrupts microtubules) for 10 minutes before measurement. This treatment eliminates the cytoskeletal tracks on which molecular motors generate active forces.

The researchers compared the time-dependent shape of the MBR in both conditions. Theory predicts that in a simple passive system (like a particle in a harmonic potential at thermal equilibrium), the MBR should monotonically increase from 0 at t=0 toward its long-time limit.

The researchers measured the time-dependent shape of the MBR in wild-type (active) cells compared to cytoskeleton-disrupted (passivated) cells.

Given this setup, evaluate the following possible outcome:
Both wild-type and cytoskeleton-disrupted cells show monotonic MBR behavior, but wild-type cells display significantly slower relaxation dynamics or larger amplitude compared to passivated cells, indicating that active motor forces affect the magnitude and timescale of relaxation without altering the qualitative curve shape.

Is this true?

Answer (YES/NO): NO